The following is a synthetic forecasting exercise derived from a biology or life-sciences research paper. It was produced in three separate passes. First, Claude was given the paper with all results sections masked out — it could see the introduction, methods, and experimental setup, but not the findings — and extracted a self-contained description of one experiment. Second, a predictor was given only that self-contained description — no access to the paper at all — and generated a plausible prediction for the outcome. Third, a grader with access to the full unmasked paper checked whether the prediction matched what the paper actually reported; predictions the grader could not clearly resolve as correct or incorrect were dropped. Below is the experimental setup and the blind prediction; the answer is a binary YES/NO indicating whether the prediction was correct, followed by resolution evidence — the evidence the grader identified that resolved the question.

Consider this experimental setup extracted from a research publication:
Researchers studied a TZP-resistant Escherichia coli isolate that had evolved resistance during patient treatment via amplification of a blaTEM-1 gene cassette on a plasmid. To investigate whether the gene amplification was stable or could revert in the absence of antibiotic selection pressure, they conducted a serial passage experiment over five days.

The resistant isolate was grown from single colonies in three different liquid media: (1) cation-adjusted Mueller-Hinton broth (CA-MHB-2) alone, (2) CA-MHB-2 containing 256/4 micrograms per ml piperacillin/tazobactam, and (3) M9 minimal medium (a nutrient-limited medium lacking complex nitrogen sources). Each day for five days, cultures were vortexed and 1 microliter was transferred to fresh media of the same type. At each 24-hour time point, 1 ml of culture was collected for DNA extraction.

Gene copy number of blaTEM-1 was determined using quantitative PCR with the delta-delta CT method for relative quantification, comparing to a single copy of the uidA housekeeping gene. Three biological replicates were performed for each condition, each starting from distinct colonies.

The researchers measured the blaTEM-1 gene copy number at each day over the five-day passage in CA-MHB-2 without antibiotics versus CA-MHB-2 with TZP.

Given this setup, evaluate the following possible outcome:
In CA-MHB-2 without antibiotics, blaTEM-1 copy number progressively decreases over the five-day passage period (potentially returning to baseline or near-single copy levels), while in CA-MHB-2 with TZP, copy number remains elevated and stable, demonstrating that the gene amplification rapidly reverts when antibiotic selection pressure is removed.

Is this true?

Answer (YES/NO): NO